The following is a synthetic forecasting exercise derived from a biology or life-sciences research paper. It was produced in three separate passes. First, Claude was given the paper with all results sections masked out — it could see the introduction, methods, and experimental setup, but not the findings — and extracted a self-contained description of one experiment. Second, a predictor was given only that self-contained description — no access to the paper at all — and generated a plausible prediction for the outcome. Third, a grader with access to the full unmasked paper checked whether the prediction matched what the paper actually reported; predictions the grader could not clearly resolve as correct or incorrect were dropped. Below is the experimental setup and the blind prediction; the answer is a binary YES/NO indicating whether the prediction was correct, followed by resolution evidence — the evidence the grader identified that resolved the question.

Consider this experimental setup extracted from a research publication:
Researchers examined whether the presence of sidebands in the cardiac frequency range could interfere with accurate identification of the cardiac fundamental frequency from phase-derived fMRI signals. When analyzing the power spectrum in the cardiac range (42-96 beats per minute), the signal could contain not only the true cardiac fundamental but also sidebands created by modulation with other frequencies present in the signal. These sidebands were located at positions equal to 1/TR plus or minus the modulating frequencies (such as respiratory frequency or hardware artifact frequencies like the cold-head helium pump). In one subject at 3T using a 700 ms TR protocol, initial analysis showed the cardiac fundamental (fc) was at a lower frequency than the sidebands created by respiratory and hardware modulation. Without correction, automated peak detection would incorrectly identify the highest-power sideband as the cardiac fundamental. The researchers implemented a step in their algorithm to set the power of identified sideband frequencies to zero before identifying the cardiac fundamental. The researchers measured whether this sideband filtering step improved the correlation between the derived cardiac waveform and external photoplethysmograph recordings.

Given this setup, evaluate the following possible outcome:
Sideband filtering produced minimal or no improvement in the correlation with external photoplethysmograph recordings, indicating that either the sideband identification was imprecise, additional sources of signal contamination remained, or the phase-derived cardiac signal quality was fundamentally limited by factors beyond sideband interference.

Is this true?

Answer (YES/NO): NO